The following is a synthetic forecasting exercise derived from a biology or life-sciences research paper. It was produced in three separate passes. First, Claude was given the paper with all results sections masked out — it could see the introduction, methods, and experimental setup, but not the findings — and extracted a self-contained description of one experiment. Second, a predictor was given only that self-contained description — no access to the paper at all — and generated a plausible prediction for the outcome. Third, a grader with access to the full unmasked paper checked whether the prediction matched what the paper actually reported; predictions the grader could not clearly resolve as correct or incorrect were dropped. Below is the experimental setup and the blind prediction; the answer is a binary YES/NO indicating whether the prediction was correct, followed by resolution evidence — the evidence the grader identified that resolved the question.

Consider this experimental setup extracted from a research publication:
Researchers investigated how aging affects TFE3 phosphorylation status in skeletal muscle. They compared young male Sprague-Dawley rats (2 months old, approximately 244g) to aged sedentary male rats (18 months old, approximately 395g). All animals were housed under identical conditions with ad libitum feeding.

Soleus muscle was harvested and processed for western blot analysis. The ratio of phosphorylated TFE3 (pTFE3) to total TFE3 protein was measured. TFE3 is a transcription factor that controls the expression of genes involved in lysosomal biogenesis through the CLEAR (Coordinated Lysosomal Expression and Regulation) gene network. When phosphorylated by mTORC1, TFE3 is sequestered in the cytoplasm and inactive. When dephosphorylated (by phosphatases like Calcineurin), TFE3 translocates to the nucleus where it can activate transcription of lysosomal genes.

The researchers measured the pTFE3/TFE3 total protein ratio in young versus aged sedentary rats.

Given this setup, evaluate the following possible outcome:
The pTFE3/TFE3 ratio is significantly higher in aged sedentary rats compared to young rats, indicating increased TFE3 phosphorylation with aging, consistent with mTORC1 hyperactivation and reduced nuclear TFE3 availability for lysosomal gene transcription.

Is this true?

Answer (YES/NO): NO